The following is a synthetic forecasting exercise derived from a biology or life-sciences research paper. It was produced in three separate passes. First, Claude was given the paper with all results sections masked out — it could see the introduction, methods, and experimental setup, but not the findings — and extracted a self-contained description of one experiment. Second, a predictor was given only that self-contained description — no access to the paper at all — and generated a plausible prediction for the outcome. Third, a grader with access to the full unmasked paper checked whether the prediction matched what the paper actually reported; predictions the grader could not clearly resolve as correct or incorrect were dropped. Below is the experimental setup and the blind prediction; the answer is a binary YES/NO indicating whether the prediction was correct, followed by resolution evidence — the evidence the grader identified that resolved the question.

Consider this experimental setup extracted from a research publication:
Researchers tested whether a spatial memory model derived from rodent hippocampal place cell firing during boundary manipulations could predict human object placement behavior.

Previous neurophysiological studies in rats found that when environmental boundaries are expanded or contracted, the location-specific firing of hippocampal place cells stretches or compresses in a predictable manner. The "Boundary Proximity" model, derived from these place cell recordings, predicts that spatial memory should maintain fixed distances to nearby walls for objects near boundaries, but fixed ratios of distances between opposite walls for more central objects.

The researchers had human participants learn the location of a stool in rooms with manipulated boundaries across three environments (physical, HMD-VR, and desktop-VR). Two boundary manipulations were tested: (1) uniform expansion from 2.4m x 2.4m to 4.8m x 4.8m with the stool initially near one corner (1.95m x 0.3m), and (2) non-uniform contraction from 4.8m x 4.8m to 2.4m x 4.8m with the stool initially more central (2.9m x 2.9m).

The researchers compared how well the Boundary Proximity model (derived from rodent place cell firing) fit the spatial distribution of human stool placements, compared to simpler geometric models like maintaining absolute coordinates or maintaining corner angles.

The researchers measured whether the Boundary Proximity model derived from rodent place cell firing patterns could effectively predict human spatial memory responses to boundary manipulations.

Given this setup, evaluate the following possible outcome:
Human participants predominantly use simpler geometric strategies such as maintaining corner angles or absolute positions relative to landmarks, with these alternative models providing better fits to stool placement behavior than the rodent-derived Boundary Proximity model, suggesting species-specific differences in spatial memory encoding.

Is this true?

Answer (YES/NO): NO